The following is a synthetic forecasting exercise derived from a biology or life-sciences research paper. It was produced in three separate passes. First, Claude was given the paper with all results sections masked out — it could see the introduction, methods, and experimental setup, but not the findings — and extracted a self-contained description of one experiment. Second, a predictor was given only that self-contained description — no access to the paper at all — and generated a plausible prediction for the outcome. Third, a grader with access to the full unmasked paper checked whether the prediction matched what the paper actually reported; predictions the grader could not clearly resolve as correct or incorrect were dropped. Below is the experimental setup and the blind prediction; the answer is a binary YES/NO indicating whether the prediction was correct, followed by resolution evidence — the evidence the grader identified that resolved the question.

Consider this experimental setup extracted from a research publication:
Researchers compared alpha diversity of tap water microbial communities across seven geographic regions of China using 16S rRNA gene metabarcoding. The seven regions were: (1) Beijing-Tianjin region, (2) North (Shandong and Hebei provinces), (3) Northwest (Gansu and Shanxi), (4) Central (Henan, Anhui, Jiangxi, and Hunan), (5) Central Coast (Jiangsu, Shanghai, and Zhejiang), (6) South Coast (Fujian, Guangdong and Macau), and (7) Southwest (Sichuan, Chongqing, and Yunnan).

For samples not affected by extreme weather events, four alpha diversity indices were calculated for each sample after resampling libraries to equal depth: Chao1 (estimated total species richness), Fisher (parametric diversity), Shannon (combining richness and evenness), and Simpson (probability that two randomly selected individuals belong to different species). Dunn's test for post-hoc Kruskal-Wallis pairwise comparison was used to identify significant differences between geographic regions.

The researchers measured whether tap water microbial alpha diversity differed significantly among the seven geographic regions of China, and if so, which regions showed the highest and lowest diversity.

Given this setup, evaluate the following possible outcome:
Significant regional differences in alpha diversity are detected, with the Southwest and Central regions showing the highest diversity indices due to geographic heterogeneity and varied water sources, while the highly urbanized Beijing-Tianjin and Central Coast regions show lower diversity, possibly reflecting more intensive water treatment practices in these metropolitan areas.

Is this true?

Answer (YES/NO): NO